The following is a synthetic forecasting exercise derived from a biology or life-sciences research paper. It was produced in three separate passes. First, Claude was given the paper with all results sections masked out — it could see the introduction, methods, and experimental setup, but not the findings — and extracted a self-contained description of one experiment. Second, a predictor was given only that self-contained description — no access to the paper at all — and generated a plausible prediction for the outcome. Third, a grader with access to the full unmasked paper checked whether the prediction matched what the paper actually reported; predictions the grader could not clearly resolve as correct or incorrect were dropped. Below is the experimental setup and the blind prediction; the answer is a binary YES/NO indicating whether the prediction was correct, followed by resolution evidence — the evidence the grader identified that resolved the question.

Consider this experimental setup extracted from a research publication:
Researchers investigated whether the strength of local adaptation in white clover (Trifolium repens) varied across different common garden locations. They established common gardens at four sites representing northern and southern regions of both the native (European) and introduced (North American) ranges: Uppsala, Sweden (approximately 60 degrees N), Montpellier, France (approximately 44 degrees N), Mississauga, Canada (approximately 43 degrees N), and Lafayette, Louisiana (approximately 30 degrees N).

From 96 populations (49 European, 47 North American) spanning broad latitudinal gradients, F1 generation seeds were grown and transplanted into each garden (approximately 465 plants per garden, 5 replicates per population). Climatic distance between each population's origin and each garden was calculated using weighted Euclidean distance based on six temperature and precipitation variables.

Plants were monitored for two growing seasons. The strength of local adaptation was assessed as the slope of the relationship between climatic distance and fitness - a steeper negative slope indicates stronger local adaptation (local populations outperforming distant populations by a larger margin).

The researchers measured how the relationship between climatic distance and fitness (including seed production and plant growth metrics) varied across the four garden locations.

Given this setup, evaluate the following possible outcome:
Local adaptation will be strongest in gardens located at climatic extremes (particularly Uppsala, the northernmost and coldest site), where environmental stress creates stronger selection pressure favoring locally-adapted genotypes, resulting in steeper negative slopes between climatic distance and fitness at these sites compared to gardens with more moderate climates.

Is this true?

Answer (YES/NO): NO